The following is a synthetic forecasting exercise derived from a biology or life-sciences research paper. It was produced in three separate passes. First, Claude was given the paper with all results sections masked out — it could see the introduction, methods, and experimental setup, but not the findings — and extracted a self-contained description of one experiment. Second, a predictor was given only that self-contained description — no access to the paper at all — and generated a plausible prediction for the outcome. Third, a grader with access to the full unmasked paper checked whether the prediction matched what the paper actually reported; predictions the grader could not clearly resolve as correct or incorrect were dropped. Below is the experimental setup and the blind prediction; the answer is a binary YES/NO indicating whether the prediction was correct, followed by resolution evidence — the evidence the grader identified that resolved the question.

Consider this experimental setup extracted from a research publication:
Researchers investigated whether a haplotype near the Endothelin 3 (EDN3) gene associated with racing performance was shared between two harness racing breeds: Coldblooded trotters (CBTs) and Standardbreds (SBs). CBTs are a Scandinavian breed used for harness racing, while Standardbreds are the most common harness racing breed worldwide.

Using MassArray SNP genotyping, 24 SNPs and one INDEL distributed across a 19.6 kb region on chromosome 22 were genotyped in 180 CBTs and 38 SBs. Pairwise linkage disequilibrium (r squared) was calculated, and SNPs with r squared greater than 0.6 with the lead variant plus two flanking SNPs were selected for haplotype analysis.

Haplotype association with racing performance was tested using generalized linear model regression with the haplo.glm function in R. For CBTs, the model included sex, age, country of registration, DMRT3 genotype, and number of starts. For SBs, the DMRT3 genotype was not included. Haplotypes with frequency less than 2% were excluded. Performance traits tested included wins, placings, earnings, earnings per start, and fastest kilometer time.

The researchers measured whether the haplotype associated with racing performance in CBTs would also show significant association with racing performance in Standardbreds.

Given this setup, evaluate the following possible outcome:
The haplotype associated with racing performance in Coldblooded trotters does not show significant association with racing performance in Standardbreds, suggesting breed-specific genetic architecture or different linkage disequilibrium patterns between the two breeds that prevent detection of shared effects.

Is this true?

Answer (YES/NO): NO